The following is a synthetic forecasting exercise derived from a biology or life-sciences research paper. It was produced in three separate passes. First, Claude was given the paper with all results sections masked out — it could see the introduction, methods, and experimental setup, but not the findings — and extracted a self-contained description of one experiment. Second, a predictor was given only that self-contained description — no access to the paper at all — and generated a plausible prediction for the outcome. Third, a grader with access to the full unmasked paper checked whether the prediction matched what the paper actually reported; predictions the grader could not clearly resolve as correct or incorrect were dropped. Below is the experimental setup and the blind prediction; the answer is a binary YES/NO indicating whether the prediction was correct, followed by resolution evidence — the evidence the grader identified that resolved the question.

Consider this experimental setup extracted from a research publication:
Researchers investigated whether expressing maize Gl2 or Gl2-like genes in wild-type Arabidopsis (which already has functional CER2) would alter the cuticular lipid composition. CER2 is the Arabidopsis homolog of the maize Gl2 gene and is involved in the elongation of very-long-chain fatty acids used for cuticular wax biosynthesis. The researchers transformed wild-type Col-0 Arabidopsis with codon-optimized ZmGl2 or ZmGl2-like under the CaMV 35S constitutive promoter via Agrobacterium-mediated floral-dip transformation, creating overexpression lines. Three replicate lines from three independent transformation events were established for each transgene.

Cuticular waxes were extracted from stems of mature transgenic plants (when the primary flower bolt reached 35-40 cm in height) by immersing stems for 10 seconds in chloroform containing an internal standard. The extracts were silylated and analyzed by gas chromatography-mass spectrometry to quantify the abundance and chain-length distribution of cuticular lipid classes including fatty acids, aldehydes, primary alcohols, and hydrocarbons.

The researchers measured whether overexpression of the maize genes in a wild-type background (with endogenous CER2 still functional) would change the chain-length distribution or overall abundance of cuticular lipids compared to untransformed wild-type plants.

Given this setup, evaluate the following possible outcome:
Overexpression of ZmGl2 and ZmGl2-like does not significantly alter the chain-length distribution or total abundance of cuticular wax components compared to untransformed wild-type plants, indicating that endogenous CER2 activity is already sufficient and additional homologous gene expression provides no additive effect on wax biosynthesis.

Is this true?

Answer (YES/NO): NO